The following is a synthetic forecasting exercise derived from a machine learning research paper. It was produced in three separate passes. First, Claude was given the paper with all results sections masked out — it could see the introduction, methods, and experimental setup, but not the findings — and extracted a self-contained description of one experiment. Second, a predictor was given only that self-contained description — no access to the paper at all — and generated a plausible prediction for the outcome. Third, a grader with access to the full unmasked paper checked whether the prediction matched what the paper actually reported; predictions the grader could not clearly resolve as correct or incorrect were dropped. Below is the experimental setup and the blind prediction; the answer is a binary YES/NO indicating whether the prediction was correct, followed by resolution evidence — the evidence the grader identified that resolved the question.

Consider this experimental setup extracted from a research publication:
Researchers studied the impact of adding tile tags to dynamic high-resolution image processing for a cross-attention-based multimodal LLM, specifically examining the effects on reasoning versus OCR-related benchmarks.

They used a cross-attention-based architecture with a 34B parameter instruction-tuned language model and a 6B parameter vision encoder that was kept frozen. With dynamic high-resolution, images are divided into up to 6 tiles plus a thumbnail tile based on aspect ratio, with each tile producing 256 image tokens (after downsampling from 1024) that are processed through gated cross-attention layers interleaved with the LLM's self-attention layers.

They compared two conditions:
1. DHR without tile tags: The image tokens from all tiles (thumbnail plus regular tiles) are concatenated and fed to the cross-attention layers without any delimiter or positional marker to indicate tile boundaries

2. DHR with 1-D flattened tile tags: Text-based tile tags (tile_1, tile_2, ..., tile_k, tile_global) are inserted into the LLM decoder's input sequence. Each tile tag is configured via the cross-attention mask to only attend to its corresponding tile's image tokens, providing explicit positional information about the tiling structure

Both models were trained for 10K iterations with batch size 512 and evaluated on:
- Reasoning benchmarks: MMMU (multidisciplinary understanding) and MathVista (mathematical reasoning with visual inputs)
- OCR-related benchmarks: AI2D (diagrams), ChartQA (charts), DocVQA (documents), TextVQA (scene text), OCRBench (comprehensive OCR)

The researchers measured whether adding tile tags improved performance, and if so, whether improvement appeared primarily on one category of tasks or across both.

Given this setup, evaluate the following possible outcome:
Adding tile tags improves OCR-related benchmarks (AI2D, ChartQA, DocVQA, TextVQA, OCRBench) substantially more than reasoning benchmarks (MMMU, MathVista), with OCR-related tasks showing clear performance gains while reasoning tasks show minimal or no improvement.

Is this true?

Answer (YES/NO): NO